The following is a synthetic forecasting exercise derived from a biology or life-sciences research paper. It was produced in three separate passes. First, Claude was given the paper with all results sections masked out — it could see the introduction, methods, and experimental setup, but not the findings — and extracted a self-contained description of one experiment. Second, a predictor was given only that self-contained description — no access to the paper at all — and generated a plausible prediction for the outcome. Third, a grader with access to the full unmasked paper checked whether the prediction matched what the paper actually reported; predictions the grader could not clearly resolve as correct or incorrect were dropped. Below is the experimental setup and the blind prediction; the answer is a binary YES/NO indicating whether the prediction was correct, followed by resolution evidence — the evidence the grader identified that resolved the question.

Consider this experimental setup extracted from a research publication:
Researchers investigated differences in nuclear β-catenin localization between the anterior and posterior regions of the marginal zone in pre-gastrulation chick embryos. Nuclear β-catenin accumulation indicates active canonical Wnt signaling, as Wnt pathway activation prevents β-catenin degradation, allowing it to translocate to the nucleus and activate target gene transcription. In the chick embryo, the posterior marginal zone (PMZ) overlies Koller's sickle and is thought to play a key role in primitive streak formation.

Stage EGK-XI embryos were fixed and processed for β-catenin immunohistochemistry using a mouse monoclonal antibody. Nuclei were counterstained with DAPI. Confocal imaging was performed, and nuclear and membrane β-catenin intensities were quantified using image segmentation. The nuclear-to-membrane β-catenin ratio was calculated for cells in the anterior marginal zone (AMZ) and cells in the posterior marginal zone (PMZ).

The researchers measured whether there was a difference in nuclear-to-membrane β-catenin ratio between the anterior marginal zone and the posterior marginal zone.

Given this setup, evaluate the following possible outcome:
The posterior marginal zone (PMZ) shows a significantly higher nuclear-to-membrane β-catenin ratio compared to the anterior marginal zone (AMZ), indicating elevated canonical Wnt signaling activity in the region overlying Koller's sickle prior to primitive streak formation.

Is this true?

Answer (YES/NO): YES